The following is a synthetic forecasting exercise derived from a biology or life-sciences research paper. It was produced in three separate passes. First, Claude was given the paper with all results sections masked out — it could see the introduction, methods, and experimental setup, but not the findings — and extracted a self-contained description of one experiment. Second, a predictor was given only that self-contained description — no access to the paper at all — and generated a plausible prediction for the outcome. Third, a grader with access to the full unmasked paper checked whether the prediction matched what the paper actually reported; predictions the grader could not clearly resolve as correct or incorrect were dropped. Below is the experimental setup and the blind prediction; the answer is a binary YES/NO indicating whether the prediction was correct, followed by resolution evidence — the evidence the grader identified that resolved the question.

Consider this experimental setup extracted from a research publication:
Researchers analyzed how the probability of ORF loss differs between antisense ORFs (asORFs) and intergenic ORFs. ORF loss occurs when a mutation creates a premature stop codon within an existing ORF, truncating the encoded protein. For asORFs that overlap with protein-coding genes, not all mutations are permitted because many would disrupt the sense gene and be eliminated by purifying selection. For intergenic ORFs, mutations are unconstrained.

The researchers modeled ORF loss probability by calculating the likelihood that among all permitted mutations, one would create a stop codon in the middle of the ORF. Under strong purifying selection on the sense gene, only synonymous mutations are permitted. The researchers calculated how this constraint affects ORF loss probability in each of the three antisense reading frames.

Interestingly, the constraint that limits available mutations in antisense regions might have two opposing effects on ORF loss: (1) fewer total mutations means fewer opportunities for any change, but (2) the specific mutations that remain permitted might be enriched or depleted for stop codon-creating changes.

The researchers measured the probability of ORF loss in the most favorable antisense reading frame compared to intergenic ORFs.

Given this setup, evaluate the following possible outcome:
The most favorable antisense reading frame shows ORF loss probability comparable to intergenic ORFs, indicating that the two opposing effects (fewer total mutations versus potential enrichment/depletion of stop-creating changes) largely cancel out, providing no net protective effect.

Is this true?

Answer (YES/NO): NO